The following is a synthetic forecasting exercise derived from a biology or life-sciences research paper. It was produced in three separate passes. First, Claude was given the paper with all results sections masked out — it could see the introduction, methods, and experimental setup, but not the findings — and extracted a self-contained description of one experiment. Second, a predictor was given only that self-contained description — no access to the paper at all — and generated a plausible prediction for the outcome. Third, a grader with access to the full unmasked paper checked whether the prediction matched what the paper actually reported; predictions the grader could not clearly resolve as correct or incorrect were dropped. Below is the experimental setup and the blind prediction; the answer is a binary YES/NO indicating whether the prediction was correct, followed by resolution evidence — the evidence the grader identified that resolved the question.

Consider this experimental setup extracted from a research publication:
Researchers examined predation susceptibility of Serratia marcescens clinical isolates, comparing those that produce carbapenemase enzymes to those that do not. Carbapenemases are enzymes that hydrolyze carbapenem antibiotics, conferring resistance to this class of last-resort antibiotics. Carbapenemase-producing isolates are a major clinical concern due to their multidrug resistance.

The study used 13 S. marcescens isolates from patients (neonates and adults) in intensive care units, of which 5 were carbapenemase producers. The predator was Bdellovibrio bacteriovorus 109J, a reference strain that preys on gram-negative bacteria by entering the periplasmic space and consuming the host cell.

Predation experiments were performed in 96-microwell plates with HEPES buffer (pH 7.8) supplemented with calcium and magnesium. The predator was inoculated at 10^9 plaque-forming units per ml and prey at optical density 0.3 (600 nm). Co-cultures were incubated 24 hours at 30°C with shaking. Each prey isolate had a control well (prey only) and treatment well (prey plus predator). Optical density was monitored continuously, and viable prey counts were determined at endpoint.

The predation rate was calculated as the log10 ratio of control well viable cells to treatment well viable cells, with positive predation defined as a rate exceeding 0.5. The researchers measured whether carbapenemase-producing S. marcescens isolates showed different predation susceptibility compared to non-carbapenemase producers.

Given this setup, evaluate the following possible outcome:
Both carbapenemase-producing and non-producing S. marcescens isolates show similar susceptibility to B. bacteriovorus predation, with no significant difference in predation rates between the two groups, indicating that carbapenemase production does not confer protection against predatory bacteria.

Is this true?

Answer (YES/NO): YES